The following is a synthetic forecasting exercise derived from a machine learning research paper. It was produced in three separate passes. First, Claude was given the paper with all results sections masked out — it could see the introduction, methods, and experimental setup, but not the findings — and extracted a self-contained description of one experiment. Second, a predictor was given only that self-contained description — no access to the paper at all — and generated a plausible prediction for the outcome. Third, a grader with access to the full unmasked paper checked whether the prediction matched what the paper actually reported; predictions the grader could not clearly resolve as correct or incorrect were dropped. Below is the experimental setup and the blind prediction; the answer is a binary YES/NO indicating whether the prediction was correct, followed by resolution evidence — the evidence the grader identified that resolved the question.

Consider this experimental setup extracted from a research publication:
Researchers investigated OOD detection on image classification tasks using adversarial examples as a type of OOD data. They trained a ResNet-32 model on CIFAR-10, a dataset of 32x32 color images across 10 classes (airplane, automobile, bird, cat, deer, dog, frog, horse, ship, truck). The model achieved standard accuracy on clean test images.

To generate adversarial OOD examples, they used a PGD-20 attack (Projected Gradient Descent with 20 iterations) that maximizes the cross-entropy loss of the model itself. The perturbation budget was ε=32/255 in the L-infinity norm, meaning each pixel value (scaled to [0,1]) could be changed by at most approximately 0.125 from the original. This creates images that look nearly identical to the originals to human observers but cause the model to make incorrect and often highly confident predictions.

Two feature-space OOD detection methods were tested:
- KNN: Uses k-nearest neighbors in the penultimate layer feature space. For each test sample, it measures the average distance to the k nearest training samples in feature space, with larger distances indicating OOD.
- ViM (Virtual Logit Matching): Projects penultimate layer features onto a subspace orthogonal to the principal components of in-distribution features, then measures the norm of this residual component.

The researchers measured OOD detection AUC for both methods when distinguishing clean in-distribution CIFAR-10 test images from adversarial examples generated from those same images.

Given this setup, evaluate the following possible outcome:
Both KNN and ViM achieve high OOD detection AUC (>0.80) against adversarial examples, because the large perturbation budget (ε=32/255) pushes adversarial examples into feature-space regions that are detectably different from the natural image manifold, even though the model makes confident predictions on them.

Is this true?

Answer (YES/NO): NO